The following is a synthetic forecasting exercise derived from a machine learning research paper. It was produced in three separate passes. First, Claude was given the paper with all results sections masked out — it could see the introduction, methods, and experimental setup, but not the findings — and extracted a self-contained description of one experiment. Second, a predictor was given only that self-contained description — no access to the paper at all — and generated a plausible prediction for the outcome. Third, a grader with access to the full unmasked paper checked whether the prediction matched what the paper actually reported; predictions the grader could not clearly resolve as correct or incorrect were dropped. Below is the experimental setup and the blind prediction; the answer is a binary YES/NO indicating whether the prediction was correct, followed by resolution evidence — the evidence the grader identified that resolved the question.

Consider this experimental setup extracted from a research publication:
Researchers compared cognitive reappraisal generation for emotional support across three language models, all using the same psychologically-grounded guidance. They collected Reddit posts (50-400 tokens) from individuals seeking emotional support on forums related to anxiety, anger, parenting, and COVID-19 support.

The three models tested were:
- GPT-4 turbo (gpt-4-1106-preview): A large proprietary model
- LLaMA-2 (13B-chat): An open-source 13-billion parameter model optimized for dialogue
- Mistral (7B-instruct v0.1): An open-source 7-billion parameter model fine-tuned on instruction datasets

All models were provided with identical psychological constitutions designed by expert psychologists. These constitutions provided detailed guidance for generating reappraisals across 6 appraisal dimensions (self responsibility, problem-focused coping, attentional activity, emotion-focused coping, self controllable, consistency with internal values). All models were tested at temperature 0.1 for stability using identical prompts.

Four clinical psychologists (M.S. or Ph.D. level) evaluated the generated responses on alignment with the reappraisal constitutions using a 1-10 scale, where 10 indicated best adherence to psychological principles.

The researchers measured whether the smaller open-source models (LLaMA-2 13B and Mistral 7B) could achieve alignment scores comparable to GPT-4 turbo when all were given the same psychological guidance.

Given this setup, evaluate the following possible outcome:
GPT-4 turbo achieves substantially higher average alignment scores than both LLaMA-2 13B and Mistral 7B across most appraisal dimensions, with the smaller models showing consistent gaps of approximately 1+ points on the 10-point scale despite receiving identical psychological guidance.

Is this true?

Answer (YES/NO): NO